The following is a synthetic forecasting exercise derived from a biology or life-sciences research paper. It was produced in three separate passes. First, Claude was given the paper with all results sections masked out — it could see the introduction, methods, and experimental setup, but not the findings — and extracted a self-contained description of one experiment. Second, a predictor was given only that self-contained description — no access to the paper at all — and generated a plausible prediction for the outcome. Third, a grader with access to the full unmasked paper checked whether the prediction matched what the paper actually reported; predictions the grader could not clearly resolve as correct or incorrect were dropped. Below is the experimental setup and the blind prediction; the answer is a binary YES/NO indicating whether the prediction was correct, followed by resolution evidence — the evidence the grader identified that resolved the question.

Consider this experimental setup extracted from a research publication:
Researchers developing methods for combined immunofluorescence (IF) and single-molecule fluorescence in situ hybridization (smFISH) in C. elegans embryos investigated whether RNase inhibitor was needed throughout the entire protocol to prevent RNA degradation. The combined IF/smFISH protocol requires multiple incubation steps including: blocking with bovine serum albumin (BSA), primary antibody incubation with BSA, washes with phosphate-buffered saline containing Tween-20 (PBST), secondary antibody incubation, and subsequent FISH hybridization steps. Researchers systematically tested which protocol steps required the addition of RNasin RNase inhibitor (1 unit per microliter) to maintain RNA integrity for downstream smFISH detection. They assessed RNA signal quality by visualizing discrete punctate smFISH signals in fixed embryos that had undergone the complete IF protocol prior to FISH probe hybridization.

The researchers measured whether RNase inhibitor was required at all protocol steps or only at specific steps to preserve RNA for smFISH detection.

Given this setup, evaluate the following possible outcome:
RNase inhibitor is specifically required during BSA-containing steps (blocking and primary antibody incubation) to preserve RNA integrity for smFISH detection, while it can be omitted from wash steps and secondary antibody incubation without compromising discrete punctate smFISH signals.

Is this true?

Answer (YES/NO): YES